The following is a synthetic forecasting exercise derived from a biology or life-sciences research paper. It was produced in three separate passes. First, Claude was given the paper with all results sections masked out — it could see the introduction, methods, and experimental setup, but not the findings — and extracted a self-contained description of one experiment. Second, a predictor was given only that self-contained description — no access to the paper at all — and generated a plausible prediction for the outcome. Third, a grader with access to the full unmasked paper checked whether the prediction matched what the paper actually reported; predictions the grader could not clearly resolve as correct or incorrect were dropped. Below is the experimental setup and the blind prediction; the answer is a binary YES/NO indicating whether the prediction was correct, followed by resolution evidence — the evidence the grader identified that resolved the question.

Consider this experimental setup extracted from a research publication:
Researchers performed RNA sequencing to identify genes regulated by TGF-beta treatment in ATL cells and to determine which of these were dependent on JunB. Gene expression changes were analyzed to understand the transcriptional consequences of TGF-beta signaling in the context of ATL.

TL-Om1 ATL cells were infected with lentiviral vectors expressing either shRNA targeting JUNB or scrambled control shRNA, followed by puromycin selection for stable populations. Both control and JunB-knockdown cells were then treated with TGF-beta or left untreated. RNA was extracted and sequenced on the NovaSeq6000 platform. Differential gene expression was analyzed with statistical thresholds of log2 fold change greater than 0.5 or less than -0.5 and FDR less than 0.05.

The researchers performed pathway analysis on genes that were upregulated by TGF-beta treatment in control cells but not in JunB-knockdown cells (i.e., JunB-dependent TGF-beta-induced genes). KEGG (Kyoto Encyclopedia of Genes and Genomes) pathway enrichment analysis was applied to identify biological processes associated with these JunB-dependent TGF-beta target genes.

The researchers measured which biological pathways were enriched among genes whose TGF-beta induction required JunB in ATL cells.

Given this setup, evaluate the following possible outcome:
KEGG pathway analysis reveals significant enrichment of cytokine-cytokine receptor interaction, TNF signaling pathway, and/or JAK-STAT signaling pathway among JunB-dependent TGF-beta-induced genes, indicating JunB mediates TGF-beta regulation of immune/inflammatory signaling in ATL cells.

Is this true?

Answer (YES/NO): NO